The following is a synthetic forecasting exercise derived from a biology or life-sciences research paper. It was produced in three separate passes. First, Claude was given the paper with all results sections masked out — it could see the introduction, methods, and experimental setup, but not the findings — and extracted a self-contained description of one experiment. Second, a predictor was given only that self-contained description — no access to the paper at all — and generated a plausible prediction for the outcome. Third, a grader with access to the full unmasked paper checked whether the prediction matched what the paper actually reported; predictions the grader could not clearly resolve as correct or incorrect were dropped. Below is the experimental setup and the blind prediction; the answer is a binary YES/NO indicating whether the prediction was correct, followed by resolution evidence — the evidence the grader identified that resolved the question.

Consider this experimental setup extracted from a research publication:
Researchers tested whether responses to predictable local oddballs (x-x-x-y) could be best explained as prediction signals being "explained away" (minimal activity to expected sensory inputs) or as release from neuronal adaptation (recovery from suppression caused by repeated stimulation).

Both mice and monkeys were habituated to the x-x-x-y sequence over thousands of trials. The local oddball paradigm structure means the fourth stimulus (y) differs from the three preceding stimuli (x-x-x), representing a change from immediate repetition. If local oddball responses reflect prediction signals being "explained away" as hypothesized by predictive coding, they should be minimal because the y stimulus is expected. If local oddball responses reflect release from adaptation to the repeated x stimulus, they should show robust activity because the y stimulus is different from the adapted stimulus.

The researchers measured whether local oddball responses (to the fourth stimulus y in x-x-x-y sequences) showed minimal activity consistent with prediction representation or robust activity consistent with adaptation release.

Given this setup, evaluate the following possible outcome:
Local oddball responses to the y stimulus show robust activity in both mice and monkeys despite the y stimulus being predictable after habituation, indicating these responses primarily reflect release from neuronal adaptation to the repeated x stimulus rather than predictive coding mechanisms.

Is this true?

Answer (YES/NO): YES